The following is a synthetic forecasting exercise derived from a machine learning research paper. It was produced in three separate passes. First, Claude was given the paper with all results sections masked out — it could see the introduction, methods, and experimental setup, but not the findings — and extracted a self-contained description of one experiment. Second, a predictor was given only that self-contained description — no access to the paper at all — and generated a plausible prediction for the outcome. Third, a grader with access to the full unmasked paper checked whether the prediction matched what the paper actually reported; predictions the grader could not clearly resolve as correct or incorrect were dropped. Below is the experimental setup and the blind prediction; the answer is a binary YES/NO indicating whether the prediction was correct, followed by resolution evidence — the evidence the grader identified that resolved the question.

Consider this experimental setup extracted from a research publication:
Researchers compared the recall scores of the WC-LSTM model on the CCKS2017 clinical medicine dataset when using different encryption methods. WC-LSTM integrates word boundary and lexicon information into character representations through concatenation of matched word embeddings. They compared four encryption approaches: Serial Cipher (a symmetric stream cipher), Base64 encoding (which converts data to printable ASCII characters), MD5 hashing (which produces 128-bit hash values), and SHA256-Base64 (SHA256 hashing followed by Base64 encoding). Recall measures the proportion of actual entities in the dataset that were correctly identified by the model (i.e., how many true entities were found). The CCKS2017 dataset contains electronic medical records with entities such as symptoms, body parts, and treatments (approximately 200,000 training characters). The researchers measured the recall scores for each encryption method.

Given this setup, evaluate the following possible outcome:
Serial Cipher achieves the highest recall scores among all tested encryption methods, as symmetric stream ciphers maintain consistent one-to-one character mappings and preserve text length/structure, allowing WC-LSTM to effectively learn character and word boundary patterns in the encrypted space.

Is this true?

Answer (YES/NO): NO